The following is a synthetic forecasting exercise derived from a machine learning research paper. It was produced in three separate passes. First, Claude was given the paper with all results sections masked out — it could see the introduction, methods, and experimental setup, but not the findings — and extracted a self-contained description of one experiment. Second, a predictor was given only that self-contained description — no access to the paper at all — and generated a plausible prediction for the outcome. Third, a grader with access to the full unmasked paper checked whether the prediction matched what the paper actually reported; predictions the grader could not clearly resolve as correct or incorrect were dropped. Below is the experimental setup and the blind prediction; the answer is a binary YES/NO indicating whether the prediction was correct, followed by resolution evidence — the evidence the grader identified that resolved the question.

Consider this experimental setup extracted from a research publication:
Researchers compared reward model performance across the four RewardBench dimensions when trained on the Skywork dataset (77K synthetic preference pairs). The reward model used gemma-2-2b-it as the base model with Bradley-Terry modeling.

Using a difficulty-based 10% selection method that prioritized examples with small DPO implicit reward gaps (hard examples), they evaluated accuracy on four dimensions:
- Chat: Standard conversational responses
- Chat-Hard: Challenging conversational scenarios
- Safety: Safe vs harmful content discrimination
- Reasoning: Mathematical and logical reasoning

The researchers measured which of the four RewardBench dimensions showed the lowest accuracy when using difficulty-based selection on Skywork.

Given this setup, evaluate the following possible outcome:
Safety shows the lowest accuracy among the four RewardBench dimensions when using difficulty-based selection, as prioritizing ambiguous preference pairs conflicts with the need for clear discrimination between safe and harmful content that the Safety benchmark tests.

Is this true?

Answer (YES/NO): NO